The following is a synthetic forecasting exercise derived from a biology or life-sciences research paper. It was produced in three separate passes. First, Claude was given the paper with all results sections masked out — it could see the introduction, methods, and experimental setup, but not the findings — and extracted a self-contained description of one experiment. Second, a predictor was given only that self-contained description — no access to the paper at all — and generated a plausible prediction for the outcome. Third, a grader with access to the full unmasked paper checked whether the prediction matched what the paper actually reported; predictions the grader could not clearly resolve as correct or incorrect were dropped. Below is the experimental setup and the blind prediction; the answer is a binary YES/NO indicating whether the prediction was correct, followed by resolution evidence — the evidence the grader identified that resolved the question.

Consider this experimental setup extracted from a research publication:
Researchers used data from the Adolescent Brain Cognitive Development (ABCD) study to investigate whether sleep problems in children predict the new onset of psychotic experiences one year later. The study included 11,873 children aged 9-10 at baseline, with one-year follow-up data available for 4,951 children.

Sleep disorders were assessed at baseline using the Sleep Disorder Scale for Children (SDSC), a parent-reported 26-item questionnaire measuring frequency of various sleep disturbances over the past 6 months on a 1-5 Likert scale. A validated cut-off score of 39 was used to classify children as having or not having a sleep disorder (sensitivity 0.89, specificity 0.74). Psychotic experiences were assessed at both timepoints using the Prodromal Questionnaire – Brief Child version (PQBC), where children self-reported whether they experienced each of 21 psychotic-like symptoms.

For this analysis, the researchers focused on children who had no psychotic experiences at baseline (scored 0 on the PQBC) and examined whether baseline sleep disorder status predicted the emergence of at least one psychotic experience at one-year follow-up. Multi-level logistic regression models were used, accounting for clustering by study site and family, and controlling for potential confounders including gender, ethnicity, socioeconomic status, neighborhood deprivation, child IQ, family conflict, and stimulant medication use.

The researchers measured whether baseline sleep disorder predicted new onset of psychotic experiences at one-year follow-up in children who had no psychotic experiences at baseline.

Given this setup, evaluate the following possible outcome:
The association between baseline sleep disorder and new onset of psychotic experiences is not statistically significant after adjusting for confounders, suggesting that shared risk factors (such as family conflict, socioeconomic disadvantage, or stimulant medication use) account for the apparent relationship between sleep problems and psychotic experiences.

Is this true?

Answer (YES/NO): NO